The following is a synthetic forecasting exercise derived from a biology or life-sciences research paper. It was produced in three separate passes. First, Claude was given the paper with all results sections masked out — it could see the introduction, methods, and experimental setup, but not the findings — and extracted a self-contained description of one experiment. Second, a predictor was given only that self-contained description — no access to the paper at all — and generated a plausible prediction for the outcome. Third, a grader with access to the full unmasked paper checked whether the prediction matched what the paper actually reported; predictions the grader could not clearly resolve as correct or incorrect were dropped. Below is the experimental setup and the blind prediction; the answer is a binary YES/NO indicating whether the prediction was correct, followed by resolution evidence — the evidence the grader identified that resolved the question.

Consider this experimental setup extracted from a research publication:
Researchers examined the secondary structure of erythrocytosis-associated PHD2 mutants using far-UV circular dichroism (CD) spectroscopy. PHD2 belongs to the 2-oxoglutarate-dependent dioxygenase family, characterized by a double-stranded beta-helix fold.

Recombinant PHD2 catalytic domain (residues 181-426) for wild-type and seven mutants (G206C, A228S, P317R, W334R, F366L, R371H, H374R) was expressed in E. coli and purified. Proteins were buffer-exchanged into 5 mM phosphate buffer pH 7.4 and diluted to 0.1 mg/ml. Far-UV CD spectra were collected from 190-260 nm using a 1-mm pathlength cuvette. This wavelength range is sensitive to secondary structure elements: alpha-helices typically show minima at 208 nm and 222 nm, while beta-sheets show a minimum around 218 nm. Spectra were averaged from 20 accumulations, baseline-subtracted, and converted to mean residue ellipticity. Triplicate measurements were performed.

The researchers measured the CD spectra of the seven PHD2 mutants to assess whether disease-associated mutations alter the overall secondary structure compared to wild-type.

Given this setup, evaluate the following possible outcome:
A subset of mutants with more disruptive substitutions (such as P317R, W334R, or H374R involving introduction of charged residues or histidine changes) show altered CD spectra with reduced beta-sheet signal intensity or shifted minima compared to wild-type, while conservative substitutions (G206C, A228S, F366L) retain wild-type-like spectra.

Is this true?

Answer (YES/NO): NO